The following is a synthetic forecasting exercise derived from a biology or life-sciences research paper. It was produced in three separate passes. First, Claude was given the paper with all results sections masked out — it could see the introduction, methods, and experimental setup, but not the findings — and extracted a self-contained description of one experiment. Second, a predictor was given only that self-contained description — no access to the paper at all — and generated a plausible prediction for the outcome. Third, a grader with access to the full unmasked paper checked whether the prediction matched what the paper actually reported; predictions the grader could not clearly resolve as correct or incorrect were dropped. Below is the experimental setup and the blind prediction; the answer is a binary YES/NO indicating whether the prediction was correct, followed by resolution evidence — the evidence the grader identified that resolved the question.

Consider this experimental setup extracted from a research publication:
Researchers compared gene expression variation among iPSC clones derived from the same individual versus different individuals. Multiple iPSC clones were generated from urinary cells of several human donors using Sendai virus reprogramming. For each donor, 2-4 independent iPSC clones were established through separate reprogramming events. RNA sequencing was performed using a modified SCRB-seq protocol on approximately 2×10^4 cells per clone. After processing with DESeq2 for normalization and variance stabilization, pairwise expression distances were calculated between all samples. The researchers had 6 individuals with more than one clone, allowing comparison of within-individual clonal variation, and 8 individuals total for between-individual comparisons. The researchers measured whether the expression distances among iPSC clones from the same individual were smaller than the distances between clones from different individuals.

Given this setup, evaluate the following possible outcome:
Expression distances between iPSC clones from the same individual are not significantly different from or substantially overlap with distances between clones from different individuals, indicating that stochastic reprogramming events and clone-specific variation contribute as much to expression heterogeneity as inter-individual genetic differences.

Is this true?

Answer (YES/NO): YES